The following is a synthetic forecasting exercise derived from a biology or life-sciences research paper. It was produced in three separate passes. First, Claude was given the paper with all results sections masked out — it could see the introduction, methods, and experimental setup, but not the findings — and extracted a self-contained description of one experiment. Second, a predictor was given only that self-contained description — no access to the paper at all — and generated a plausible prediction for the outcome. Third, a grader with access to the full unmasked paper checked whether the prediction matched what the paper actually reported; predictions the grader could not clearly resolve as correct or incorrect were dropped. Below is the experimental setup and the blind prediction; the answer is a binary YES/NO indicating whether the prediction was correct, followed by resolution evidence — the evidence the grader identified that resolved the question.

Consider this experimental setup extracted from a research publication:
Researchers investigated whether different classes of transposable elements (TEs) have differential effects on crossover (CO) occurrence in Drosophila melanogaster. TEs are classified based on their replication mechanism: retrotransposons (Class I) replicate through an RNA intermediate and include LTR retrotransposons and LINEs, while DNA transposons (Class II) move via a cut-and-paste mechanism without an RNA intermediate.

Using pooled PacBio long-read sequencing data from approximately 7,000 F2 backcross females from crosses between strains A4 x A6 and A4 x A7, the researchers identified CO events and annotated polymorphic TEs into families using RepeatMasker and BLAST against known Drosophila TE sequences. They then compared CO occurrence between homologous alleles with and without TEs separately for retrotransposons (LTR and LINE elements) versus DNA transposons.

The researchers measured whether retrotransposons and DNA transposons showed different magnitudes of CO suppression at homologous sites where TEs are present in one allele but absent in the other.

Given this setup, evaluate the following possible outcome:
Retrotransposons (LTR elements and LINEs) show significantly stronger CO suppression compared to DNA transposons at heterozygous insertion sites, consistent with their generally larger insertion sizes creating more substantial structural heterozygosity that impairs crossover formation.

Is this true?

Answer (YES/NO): NO